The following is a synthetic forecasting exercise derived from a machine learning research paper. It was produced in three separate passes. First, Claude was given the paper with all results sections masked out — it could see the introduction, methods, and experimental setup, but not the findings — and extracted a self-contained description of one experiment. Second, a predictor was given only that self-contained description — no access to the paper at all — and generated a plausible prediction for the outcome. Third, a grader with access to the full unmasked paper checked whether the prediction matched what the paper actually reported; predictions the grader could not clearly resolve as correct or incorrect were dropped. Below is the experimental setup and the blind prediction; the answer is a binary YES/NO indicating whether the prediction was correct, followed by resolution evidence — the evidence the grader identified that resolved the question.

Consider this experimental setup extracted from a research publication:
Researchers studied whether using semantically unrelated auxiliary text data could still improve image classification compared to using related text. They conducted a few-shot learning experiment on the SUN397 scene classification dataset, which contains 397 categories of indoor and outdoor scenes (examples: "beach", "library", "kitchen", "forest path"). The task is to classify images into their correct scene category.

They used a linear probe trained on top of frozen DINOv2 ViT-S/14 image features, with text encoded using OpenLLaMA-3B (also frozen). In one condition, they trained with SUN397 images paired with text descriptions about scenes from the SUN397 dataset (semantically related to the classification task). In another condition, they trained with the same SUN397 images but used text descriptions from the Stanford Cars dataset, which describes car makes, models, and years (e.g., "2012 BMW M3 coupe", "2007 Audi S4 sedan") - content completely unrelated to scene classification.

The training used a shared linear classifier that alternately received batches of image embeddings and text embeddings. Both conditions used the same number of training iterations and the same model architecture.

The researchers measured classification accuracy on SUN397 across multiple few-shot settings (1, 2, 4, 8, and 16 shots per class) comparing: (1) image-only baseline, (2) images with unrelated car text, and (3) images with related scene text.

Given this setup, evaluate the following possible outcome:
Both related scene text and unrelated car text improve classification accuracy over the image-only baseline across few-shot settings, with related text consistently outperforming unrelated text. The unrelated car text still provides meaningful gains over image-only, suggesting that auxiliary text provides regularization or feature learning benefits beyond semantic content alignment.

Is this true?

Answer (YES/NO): NO